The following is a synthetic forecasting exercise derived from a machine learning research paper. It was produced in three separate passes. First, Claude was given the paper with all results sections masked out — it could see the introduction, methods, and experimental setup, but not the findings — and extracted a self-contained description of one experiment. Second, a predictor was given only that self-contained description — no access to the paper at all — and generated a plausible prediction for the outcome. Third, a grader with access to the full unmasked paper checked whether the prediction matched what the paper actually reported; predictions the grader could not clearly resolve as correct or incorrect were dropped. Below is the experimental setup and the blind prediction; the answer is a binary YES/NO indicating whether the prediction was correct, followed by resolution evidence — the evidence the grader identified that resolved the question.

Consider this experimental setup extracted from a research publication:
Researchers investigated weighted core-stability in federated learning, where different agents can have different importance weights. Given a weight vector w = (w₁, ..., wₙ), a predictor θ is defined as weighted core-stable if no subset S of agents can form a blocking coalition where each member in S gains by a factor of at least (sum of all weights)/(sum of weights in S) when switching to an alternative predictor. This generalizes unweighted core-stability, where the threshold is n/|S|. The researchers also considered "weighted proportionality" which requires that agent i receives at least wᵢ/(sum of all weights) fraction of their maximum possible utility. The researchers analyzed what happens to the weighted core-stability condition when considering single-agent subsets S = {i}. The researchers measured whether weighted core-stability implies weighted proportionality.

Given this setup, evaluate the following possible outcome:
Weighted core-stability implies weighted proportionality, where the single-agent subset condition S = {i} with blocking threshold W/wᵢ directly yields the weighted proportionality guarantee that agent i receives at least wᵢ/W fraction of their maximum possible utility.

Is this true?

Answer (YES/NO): YES